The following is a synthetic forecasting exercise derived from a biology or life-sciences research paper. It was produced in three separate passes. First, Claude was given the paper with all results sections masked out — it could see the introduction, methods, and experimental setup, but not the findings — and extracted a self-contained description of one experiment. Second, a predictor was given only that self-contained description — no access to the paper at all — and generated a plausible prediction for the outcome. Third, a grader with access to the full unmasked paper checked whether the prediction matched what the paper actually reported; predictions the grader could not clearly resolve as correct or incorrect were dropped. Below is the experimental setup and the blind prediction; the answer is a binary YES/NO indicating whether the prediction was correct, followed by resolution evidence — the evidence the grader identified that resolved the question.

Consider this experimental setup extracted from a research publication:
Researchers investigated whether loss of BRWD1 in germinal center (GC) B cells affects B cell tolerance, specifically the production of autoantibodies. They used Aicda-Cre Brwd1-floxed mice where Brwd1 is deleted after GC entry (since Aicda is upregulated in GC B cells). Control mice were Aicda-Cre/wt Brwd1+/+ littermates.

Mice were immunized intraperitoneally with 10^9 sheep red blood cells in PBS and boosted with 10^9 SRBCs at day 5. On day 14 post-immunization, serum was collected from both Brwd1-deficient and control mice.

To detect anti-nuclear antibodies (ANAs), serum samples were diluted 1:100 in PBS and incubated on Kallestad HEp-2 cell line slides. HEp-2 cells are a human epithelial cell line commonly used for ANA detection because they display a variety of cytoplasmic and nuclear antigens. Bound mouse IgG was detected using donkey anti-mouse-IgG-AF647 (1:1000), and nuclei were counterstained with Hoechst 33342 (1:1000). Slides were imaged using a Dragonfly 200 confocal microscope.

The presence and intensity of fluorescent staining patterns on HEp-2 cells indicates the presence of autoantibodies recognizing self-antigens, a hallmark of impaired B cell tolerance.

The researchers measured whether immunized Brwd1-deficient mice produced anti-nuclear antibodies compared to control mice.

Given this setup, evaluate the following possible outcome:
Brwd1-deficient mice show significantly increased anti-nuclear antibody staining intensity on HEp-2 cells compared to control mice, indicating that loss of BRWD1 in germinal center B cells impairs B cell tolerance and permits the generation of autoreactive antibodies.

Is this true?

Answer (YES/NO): YES